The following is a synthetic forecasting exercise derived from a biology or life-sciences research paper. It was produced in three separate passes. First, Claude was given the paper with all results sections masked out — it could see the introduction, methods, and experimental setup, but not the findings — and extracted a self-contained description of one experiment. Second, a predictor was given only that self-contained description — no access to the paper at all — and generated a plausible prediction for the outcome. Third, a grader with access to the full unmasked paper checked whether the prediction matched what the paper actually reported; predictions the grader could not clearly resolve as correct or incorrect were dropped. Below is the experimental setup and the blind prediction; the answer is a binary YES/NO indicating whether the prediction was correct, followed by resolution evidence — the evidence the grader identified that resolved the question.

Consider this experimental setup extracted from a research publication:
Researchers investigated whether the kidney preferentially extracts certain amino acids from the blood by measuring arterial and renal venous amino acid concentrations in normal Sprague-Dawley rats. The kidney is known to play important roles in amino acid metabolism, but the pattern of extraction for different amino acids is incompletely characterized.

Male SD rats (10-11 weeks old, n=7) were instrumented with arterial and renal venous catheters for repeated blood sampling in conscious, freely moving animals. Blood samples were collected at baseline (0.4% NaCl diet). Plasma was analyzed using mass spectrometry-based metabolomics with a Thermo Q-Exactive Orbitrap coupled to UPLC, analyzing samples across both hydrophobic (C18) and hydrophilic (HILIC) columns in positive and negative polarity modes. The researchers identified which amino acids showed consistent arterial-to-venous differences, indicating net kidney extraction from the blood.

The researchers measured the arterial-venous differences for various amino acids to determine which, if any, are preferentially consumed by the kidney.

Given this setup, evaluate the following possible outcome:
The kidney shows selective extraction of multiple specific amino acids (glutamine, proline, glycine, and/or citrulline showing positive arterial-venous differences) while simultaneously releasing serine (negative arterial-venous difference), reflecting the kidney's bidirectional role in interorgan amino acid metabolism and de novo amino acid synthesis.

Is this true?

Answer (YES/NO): NO